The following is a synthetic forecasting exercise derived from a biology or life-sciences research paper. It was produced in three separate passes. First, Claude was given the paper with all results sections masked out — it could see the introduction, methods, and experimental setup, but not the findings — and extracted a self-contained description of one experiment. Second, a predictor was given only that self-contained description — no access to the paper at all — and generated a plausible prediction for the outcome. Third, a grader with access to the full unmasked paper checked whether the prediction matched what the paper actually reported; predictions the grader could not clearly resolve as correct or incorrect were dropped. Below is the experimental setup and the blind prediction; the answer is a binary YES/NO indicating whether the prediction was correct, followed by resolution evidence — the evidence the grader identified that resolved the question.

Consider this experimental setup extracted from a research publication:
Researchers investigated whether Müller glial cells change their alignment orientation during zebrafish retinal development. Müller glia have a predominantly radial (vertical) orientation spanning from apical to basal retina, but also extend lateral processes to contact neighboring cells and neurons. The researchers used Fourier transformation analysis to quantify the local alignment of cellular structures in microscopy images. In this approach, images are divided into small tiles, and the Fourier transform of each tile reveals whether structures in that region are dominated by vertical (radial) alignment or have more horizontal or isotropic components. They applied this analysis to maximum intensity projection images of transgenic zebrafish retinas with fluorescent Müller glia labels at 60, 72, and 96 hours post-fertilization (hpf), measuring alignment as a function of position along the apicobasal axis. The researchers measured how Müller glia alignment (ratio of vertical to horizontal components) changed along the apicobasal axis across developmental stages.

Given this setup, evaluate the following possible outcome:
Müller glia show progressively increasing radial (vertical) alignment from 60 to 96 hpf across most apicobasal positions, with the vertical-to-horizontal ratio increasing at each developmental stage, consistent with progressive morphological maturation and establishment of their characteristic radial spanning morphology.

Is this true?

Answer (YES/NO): NO